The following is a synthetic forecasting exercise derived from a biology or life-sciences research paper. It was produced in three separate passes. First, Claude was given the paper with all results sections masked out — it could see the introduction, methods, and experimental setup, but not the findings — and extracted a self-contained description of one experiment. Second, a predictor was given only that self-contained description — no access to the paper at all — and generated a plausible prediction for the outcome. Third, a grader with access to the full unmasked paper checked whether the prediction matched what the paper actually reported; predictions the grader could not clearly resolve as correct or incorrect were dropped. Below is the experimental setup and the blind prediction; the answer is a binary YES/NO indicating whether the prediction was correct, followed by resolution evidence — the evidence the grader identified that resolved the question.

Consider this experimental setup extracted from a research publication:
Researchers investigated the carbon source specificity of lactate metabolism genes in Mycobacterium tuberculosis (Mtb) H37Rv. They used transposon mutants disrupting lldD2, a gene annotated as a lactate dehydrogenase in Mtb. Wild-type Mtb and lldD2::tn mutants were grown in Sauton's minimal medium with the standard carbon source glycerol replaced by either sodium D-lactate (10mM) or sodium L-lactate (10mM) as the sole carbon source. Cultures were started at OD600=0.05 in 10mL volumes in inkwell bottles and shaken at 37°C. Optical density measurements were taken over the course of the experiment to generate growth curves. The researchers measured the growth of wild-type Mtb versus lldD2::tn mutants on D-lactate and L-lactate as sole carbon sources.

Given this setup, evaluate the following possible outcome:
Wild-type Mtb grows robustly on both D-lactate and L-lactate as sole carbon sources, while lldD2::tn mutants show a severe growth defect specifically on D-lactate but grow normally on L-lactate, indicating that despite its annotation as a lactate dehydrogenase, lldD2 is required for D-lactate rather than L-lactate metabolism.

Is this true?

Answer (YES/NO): NO